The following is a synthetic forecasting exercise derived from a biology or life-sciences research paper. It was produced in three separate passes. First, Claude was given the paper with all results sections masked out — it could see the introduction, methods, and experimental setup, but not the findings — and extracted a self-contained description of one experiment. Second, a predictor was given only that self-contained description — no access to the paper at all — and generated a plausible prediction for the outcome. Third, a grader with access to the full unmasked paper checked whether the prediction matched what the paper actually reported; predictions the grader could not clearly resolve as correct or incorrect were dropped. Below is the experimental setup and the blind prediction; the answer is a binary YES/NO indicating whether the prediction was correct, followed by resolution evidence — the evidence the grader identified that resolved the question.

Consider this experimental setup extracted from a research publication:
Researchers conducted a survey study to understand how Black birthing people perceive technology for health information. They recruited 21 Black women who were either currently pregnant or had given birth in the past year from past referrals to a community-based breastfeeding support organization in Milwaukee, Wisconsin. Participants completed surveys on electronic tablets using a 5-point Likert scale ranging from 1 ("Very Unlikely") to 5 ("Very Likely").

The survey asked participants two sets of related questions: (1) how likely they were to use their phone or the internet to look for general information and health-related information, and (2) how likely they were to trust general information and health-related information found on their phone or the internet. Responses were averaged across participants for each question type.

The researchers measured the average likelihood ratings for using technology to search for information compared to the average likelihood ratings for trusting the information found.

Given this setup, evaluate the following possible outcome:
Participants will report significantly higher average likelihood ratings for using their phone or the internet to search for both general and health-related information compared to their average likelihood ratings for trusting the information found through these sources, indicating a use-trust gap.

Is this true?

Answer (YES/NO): YES